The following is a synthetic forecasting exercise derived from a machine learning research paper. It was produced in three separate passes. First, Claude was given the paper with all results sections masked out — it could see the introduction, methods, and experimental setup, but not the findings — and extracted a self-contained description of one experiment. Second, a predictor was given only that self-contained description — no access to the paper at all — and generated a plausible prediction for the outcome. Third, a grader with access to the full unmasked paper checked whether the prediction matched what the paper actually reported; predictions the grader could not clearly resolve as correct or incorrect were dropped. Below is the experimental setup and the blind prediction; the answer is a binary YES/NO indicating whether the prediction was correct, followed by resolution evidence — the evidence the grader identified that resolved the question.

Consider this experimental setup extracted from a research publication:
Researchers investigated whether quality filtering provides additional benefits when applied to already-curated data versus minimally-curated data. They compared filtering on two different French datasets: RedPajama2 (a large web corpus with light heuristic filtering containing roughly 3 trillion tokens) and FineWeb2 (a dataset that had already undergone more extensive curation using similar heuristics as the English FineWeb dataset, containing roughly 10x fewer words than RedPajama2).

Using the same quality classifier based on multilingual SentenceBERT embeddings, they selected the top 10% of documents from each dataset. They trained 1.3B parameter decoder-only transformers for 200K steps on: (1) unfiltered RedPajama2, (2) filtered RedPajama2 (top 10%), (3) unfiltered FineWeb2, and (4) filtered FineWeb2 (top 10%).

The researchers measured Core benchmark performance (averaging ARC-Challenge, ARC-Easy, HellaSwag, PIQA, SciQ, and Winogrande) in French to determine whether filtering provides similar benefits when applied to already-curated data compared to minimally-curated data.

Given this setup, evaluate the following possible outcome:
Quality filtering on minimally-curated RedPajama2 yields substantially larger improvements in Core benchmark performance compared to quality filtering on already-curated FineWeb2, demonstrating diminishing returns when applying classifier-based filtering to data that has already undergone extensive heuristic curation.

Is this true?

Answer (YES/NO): NO